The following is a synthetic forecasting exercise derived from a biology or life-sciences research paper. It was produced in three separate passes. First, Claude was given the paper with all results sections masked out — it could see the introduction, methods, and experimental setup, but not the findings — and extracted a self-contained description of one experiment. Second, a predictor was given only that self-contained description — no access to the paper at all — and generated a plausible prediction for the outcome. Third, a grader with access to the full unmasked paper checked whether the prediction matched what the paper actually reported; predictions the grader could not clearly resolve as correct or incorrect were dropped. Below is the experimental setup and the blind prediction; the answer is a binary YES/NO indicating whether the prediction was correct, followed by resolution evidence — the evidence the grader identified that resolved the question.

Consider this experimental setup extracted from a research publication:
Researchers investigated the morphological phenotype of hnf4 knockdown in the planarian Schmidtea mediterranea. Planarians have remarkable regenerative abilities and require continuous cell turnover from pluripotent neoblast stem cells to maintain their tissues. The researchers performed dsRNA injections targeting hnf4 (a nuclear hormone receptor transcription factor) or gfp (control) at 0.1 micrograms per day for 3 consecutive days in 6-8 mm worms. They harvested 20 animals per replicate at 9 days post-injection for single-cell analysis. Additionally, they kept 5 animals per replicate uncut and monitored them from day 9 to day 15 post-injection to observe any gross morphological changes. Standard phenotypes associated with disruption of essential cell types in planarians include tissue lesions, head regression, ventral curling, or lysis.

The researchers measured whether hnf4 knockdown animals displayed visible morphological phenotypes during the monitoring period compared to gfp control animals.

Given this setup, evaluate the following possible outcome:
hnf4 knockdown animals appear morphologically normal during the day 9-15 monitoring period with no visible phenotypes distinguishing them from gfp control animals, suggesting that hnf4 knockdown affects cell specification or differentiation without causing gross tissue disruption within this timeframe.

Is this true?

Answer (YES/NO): NO